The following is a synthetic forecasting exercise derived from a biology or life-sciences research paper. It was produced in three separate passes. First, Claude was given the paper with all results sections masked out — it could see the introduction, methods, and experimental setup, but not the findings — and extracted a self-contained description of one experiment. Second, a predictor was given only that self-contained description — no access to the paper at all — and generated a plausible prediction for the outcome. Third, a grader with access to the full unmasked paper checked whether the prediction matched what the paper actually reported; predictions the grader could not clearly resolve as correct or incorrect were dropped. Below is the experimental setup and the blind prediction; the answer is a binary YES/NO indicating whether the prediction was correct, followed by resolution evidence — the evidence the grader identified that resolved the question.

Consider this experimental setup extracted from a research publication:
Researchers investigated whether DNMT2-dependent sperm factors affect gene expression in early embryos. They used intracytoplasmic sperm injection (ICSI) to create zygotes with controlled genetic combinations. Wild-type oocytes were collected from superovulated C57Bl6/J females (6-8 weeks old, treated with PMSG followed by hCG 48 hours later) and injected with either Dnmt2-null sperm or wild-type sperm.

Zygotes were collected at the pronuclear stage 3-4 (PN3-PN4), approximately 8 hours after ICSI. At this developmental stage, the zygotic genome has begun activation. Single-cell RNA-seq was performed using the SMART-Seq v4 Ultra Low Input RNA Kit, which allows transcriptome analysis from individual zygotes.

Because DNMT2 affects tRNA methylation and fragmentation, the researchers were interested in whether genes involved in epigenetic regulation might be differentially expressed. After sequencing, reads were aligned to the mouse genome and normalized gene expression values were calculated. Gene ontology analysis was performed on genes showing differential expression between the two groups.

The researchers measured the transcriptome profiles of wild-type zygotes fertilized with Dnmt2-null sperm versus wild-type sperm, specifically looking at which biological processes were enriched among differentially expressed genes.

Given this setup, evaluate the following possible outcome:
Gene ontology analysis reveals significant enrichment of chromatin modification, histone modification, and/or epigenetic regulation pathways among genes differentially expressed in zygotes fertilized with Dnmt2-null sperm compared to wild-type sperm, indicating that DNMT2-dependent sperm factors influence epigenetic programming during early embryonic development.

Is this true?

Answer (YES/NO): NO